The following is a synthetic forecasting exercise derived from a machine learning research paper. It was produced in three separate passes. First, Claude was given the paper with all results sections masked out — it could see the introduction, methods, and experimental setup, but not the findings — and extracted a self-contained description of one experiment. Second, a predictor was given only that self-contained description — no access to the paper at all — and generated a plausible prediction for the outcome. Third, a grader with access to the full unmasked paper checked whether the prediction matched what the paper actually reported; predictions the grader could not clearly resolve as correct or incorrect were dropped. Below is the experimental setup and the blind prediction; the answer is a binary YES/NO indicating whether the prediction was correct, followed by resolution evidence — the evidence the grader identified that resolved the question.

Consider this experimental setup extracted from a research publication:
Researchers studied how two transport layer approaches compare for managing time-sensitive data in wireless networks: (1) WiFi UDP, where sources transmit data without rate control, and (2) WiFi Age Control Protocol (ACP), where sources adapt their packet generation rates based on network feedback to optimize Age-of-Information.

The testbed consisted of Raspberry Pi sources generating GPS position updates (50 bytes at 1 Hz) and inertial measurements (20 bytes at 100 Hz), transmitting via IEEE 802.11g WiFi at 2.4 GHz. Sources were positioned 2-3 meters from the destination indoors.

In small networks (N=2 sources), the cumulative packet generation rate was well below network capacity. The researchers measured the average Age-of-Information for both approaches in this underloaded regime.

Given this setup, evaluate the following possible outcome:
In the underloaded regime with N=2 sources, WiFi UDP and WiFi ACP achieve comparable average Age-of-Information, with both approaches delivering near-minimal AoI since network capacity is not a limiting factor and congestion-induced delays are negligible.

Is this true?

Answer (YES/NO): NO